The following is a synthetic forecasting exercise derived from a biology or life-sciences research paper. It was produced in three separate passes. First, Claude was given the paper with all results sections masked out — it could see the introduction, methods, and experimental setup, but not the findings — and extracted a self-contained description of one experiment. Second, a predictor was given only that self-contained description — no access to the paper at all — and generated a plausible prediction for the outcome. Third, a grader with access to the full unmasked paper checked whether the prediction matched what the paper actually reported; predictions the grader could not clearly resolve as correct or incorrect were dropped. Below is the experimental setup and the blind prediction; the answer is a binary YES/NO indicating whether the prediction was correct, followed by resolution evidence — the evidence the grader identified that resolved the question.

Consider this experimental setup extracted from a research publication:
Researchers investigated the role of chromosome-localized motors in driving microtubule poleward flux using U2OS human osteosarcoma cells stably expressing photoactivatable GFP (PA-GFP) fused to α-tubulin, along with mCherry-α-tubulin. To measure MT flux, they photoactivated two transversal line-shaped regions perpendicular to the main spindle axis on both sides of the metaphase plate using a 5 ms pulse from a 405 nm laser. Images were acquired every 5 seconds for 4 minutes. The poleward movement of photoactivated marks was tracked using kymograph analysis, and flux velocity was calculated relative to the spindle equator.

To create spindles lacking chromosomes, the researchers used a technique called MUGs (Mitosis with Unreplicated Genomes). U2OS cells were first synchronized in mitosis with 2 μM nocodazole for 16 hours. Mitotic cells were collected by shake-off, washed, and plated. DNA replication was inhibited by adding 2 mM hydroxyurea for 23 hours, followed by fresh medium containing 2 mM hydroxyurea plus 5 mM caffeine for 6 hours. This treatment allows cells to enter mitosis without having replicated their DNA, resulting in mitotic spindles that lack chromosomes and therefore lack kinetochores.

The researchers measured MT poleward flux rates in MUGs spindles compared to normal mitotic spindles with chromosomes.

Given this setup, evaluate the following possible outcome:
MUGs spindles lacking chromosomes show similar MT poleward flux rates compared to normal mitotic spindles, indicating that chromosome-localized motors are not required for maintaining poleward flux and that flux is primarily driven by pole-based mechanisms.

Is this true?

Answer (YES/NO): NO